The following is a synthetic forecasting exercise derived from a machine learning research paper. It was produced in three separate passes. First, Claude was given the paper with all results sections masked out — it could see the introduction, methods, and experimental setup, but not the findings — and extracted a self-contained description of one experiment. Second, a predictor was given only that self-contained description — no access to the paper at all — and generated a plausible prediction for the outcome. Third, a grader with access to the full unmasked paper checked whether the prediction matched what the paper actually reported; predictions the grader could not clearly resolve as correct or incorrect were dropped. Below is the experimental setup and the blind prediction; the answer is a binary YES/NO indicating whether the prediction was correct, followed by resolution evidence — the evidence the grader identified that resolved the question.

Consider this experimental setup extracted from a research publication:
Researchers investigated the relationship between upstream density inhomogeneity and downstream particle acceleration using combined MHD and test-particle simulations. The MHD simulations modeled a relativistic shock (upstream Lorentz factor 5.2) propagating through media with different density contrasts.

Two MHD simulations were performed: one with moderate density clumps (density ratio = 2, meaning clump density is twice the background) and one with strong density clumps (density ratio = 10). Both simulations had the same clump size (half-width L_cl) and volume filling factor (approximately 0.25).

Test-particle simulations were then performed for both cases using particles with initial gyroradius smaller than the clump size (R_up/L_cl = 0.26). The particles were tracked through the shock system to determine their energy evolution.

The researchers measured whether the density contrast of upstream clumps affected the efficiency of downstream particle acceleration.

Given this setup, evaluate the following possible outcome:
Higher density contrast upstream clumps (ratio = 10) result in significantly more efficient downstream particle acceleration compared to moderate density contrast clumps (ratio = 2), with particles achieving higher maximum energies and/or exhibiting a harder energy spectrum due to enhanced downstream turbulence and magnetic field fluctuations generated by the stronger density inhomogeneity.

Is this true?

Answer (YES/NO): YES